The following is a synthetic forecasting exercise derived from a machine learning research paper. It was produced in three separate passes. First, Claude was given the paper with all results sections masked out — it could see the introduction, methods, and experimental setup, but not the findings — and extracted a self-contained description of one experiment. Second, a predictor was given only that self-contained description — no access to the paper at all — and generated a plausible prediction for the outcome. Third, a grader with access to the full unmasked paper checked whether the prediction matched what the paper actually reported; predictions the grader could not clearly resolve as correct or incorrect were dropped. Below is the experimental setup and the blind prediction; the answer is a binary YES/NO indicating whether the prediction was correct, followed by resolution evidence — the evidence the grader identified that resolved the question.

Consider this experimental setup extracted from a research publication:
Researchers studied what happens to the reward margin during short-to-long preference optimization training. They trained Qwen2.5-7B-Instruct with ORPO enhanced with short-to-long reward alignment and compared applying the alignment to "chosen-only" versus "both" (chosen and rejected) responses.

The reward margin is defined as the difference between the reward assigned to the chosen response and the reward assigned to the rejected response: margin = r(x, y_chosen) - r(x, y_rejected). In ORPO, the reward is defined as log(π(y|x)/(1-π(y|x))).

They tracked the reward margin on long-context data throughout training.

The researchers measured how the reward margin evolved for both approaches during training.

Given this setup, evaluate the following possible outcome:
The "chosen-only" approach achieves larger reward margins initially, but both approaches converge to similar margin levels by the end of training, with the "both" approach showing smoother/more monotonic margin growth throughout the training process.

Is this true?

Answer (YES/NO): NO